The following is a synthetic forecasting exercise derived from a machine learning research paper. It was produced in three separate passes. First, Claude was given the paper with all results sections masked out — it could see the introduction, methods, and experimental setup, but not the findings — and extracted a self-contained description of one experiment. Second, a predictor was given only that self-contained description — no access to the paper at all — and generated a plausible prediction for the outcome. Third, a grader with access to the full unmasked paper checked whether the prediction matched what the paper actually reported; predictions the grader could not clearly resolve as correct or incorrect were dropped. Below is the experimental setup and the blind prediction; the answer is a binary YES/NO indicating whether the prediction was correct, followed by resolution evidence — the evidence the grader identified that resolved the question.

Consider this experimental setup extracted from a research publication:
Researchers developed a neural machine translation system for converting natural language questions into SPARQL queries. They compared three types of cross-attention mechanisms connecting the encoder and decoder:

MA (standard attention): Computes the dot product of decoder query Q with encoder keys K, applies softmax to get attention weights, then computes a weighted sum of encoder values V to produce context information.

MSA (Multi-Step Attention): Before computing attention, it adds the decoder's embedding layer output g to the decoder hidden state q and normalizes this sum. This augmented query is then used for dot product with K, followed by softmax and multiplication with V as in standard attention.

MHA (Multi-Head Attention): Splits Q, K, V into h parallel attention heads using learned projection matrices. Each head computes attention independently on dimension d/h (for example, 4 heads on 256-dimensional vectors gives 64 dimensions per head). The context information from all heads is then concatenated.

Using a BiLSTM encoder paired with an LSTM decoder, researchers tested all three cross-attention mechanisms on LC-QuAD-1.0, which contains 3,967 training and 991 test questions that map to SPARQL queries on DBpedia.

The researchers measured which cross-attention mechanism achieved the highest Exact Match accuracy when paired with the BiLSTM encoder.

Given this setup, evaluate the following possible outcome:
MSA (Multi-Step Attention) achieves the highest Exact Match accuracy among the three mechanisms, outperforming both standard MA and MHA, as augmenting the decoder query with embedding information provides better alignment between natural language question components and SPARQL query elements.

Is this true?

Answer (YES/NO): NO